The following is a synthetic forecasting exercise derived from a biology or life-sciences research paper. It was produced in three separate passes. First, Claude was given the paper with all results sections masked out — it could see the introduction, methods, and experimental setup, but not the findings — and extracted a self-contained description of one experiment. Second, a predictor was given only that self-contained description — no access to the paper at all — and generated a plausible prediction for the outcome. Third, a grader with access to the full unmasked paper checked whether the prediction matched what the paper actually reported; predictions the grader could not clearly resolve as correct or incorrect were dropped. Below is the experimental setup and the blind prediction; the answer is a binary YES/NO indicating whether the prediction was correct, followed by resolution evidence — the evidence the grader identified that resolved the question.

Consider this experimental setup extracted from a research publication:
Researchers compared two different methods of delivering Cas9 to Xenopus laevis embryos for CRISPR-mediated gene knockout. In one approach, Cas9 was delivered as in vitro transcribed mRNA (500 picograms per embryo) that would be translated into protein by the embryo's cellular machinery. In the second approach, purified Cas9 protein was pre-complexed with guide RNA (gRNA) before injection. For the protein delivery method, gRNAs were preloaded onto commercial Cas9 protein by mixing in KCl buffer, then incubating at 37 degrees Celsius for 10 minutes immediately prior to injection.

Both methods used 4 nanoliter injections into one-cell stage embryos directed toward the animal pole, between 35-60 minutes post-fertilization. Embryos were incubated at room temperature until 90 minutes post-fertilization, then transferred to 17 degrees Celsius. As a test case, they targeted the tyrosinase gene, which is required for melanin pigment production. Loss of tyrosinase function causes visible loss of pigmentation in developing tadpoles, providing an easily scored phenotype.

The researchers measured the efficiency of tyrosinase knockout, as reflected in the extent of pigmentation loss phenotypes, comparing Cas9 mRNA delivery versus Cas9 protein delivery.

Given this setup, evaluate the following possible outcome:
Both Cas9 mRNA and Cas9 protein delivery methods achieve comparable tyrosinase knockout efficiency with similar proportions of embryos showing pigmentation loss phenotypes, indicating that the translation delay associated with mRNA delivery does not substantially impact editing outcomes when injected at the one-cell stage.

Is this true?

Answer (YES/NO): NO